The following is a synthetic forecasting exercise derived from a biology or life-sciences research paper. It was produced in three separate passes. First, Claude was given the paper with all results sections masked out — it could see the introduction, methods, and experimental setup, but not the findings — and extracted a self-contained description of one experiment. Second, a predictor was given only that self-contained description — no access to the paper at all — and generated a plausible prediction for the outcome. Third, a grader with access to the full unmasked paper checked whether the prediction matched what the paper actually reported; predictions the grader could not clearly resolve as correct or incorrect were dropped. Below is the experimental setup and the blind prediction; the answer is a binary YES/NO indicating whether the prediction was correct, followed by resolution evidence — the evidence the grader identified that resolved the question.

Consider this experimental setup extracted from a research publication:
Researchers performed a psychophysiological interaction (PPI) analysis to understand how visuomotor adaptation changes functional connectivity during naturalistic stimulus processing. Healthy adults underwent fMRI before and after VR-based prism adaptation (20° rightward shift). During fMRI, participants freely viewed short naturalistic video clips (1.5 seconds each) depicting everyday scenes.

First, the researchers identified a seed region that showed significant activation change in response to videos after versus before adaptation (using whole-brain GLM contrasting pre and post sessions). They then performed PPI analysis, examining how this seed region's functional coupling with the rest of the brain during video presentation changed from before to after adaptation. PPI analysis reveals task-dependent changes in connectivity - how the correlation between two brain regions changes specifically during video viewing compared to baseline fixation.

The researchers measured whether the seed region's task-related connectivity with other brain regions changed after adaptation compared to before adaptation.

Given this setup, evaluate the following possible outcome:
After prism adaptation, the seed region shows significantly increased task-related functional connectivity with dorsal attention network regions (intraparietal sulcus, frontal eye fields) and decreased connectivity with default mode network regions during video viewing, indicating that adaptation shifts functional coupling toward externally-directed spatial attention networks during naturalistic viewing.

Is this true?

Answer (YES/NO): NO